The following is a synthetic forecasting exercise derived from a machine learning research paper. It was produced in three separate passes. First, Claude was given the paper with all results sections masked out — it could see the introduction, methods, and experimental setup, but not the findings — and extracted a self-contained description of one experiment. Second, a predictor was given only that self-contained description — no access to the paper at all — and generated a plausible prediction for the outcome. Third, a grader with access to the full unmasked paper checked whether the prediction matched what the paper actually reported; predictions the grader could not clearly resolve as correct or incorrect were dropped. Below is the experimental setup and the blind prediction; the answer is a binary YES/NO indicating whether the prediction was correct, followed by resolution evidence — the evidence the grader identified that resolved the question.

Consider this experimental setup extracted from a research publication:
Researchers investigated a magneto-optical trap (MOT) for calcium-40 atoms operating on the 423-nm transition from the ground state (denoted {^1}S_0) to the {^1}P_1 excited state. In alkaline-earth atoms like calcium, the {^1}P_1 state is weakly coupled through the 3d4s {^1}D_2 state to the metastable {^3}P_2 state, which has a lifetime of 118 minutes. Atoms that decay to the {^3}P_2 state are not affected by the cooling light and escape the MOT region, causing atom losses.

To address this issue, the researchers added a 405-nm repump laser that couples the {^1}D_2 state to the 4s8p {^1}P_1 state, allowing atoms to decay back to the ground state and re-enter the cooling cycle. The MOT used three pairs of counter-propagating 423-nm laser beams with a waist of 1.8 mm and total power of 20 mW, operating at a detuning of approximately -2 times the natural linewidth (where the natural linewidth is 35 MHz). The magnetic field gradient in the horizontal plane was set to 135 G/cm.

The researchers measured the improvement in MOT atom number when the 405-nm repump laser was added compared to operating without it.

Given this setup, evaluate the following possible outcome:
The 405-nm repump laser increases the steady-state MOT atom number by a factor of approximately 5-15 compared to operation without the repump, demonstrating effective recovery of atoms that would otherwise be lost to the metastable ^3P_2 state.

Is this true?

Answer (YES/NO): NO